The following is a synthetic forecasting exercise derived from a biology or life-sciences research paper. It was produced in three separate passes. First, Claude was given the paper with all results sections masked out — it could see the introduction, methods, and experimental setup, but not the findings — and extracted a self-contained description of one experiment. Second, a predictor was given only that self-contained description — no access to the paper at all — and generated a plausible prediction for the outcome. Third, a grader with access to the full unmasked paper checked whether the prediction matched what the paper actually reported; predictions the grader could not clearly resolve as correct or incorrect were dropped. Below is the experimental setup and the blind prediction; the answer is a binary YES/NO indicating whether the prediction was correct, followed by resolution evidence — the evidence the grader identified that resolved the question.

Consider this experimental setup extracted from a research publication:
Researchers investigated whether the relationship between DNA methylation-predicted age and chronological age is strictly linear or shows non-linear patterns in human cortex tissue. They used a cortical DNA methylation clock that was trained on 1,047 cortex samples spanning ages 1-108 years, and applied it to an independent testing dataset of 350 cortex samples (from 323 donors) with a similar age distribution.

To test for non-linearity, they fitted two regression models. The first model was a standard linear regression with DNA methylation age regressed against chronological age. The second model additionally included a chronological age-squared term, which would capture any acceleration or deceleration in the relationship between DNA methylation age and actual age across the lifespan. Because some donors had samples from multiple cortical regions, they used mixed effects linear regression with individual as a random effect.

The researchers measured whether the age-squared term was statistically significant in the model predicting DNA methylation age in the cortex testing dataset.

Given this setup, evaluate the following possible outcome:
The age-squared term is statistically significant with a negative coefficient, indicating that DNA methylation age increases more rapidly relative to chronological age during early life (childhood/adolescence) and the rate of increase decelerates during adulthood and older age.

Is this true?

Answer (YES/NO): YES